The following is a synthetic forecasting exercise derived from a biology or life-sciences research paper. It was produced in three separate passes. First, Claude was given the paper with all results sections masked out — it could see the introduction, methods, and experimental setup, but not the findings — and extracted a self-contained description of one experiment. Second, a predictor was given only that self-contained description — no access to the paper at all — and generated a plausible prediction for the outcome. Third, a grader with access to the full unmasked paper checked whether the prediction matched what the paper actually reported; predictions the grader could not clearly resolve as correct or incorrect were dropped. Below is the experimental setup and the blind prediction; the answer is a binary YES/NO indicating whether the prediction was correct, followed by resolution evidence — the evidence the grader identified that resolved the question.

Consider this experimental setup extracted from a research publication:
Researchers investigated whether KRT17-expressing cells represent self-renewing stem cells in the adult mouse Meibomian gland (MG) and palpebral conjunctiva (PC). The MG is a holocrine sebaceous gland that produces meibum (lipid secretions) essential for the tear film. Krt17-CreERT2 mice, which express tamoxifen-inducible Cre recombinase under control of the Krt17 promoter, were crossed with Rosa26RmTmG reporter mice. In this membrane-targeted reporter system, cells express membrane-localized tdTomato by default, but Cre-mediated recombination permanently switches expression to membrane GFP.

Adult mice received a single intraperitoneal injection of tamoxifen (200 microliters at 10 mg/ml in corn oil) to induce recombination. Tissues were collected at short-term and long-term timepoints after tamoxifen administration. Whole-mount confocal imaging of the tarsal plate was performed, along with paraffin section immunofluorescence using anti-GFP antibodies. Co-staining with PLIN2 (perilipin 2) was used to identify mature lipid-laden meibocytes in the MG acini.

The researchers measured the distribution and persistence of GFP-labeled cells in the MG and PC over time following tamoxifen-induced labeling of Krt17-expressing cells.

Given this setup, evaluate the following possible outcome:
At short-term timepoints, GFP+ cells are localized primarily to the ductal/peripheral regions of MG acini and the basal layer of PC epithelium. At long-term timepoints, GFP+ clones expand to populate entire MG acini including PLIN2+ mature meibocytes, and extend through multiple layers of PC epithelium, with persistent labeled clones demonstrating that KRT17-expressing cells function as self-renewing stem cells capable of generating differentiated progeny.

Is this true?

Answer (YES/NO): NO